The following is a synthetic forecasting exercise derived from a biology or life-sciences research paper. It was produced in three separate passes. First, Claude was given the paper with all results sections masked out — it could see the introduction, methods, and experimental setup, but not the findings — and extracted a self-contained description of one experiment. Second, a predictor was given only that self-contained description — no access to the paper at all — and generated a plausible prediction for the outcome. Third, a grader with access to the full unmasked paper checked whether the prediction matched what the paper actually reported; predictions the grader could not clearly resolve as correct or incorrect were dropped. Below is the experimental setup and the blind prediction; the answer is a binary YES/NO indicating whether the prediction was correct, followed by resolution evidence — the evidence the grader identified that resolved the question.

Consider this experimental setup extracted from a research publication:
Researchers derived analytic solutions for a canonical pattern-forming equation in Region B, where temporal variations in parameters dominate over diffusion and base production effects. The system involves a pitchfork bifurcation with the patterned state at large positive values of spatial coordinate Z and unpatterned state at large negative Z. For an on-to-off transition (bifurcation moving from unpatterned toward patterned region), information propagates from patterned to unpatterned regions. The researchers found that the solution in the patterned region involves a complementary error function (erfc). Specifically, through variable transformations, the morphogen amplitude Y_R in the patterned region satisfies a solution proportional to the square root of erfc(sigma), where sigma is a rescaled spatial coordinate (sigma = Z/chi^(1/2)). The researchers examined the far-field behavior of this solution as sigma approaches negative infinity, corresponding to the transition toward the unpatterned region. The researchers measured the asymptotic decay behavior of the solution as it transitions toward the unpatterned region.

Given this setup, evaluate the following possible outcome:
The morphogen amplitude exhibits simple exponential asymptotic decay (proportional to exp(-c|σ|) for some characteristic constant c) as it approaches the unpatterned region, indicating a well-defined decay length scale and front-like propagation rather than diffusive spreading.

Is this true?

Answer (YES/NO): NO